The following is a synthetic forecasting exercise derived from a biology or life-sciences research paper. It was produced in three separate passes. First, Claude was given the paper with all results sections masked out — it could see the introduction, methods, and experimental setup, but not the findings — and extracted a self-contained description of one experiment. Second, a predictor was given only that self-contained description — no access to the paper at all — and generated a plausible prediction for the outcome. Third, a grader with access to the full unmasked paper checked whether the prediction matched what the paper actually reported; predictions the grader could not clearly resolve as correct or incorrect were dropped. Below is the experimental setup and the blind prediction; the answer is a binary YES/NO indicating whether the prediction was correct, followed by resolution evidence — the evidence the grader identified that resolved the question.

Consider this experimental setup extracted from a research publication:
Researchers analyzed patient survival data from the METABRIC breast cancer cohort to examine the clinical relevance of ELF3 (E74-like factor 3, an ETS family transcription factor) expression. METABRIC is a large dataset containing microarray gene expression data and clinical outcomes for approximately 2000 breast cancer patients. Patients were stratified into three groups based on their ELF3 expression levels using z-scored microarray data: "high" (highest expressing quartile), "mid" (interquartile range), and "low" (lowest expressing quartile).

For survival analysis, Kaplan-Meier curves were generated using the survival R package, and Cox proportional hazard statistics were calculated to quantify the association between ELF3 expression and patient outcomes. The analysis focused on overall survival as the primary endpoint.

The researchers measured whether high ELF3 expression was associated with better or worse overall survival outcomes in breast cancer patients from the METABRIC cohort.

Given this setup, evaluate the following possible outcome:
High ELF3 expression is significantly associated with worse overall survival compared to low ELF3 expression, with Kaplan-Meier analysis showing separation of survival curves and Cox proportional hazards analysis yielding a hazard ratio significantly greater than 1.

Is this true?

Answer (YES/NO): YES